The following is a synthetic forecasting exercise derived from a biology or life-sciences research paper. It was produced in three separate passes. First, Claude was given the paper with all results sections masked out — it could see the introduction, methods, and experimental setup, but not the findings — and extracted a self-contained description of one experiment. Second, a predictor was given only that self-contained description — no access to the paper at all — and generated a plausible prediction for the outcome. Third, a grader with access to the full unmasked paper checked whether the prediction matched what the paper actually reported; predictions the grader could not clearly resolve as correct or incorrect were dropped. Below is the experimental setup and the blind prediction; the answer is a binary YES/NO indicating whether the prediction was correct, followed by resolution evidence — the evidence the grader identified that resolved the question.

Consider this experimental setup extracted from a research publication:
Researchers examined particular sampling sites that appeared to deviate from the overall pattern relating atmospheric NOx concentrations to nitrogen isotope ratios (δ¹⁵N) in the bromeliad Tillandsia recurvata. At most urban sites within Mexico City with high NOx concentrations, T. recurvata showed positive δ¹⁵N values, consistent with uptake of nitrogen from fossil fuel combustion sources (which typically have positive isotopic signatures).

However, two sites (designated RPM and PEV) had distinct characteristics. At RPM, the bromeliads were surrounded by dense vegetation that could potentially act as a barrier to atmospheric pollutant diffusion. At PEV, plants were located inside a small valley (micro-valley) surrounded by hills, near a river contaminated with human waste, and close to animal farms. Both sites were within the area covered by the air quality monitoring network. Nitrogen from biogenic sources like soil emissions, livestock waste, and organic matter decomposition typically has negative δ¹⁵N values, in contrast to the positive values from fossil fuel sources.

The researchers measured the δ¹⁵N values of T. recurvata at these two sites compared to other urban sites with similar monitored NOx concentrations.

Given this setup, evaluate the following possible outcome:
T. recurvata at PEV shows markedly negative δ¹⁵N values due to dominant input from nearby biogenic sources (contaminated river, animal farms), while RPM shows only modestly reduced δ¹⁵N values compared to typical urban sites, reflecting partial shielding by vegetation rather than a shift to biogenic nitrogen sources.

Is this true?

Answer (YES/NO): NO